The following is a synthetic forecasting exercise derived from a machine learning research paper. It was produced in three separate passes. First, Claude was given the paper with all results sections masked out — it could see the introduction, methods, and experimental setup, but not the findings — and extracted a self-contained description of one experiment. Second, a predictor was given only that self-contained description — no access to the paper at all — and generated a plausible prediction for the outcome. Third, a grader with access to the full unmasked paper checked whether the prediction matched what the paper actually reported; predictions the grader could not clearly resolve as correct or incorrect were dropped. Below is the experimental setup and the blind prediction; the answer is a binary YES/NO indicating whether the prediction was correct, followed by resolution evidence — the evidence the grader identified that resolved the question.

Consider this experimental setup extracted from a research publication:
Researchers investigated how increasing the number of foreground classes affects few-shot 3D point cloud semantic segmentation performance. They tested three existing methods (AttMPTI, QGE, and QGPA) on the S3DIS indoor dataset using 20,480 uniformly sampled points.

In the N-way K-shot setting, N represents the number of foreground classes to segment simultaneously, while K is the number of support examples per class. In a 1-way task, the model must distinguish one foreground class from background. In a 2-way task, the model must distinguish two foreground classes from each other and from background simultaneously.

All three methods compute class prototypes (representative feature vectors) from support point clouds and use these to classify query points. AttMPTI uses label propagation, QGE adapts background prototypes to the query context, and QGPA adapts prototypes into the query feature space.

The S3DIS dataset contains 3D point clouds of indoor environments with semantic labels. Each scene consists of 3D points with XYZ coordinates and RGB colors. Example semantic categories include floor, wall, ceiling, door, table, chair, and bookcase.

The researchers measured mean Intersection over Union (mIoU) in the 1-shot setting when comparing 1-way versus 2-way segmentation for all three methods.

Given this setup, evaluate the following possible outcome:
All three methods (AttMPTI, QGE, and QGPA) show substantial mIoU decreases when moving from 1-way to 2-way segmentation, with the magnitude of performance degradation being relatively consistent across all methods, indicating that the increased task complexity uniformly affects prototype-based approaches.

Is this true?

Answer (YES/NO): NO